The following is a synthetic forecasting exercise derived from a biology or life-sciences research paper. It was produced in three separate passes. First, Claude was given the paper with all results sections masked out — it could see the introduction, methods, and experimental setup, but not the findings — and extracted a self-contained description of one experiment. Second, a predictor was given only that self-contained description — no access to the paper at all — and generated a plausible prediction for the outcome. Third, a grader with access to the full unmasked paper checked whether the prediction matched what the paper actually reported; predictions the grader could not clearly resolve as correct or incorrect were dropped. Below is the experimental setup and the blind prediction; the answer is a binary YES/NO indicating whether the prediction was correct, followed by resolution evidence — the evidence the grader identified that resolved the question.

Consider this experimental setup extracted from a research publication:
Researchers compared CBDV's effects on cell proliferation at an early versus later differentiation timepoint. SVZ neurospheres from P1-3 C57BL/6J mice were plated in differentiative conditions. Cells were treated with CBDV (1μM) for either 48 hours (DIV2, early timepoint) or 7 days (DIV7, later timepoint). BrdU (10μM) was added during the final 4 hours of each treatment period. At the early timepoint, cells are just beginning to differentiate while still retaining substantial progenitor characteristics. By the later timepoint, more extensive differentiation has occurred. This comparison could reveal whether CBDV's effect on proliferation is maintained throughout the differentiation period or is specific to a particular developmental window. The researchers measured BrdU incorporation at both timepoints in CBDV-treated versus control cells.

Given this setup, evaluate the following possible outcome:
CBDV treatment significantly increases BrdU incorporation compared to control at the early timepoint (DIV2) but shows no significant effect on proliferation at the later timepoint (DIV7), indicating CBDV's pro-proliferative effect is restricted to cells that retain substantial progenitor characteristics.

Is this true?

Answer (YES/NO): NO